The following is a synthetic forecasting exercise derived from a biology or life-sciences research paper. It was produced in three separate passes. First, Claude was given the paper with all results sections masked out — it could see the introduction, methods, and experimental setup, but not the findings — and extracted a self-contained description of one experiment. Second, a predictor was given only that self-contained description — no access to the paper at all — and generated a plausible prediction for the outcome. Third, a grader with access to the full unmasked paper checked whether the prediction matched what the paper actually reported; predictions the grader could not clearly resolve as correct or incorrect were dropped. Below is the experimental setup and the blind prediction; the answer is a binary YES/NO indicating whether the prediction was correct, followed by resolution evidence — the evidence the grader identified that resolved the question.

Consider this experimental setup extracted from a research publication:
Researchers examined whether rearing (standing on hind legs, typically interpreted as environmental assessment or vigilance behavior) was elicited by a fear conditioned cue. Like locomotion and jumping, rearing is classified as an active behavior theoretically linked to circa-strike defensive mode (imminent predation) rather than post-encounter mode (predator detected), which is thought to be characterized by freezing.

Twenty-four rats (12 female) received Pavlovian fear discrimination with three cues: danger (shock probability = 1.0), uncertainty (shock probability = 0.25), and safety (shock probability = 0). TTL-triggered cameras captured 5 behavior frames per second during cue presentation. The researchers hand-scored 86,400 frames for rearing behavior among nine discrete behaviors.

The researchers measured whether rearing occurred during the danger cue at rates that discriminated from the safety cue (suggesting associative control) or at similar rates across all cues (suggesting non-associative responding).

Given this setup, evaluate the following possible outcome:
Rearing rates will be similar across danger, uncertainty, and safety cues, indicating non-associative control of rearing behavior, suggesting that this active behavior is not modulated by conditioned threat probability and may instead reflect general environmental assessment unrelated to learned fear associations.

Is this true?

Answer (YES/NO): NO